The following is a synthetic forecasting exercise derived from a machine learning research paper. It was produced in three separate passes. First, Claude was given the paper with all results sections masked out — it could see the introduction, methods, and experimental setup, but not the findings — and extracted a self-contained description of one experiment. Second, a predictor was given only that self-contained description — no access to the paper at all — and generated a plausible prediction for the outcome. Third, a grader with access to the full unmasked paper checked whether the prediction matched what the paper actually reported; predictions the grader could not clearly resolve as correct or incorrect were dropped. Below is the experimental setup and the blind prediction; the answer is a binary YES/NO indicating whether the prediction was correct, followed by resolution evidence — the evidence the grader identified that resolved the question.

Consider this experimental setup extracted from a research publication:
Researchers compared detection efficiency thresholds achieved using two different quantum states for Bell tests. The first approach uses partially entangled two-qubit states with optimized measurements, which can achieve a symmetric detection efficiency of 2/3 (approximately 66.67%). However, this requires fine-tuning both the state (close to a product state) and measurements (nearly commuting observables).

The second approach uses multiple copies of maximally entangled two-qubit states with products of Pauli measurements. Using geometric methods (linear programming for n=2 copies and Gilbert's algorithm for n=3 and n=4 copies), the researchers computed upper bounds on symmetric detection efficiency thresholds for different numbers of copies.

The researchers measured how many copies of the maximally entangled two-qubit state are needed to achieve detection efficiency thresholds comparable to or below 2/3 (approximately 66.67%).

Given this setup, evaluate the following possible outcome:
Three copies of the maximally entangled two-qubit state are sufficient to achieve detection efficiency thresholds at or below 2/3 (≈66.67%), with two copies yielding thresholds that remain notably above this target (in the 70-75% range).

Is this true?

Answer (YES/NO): NO